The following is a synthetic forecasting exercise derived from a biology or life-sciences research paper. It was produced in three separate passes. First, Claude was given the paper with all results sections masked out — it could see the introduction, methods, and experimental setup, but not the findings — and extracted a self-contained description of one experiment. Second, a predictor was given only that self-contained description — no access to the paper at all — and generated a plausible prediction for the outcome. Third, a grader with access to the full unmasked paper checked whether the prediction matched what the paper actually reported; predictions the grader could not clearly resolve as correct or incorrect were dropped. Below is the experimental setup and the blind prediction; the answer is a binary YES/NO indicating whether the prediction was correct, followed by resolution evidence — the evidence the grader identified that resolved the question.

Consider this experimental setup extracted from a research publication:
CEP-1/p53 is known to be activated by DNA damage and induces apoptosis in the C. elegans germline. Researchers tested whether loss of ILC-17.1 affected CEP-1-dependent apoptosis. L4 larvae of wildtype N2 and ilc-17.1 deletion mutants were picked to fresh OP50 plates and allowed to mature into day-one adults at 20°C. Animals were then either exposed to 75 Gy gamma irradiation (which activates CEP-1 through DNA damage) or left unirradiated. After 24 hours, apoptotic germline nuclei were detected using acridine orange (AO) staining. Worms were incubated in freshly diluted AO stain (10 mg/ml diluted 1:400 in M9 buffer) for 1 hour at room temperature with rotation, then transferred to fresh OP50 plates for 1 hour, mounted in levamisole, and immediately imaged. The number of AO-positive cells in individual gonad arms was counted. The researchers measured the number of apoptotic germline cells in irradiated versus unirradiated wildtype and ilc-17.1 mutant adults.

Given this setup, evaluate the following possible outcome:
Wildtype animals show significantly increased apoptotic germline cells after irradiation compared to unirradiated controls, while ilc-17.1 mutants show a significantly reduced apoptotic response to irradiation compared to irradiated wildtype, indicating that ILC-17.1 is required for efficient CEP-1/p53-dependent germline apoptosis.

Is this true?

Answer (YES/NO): NO